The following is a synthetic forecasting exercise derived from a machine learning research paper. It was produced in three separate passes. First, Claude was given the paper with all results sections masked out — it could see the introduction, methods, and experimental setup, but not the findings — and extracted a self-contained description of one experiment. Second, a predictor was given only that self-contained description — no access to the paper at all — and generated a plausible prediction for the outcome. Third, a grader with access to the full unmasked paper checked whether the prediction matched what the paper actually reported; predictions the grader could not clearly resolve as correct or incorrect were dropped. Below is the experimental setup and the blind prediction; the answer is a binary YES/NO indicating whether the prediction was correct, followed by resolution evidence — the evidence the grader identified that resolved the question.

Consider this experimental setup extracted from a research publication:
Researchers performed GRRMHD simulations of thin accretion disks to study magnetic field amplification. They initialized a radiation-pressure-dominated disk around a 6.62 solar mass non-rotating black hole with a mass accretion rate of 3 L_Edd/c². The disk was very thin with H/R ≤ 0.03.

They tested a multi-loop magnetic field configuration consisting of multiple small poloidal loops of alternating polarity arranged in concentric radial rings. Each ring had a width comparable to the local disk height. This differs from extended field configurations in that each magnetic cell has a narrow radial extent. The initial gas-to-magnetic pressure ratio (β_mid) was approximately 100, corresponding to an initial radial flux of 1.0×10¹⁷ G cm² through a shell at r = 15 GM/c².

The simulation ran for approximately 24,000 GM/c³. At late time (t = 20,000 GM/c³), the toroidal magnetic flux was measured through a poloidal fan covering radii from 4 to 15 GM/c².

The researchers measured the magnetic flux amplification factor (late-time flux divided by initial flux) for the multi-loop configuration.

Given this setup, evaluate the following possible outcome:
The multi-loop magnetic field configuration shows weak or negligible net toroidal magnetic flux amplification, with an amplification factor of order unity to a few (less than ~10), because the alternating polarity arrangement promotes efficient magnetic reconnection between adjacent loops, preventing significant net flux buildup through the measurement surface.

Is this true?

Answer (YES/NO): NO